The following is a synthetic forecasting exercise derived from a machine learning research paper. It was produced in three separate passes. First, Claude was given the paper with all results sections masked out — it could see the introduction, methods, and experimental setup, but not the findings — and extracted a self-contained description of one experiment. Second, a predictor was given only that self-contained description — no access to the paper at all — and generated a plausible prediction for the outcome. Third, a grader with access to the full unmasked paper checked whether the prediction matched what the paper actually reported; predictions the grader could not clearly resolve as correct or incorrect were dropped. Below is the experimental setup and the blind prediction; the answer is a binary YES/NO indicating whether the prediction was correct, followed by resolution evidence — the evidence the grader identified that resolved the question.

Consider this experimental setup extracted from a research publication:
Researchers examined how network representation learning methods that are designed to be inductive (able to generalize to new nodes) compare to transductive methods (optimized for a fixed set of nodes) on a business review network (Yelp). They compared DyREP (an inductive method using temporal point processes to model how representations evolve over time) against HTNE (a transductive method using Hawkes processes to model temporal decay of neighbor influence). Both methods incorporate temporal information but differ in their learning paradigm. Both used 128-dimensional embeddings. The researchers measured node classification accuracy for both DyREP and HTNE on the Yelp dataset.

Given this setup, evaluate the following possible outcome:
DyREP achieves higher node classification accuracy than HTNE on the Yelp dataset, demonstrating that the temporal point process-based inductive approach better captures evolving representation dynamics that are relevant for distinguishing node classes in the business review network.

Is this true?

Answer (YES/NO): NO